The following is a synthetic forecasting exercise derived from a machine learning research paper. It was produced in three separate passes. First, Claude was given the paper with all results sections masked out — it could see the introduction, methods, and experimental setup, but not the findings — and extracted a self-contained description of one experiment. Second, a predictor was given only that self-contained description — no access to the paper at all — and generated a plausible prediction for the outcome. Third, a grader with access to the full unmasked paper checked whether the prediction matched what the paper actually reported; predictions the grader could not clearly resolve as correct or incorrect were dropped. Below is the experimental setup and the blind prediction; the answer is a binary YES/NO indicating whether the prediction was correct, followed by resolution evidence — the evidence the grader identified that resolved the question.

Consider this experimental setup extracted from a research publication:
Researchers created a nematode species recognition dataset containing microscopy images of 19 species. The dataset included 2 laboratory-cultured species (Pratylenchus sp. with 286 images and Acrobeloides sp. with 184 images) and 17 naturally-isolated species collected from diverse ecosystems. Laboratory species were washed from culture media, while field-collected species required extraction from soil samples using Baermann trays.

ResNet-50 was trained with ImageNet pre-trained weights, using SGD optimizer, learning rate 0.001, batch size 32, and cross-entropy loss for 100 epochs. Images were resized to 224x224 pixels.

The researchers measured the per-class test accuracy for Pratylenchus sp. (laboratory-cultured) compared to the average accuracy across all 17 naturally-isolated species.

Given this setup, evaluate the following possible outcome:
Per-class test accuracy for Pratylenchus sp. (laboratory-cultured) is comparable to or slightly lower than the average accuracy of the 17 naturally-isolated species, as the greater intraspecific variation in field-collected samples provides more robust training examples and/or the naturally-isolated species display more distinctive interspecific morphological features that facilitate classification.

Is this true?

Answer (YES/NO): NO